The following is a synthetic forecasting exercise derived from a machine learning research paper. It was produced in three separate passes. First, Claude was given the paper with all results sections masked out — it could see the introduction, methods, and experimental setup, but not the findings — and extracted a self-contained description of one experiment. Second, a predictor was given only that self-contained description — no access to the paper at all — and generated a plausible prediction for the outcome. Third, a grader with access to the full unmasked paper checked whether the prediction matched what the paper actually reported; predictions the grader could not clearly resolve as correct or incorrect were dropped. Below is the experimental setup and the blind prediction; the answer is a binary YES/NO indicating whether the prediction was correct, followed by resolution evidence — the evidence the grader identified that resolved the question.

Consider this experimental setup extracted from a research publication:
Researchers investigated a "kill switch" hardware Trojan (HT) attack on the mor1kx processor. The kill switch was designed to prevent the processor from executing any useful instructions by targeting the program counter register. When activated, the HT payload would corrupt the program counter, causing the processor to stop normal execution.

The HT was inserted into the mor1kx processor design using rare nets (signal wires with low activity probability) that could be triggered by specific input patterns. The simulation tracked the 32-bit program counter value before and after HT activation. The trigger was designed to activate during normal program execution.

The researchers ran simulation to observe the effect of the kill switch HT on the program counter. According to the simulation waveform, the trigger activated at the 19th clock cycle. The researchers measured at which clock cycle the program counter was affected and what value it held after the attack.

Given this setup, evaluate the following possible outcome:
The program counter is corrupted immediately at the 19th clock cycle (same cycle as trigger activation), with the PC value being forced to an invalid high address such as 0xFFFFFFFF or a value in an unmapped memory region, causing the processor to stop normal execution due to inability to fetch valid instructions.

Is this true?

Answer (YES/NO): NO